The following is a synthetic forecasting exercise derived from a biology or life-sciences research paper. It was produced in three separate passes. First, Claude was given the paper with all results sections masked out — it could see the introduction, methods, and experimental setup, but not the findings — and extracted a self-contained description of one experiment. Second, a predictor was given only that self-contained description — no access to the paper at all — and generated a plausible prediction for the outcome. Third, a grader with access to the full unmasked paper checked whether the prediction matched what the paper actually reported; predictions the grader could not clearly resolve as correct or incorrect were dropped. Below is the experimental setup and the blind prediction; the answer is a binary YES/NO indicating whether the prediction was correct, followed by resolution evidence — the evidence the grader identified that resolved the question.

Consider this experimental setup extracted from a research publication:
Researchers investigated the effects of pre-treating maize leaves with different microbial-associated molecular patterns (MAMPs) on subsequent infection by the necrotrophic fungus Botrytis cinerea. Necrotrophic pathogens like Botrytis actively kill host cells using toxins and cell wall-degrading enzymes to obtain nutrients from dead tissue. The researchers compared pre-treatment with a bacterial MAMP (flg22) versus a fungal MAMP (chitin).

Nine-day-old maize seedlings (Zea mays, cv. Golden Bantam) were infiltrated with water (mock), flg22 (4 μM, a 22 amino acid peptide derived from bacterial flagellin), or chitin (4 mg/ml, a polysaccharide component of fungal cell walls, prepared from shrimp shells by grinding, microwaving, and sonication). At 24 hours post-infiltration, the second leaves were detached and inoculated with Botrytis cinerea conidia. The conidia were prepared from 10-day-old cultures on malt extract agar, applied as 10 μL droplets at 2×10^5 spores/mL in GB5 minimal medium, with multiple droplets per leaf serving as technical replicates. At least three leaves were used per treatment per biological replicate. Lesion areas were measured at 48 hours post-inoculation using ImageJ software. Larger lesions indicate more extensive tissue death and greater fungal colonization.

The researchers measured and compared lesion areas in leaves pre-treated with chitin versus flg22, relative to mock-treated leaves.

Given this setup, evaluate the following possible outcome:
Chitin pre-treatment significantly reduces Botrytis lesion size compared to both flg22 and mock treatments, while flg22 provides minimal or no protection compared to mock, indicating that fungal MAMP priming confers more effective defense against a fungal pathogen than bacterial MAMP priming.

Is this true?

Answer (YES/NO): NO